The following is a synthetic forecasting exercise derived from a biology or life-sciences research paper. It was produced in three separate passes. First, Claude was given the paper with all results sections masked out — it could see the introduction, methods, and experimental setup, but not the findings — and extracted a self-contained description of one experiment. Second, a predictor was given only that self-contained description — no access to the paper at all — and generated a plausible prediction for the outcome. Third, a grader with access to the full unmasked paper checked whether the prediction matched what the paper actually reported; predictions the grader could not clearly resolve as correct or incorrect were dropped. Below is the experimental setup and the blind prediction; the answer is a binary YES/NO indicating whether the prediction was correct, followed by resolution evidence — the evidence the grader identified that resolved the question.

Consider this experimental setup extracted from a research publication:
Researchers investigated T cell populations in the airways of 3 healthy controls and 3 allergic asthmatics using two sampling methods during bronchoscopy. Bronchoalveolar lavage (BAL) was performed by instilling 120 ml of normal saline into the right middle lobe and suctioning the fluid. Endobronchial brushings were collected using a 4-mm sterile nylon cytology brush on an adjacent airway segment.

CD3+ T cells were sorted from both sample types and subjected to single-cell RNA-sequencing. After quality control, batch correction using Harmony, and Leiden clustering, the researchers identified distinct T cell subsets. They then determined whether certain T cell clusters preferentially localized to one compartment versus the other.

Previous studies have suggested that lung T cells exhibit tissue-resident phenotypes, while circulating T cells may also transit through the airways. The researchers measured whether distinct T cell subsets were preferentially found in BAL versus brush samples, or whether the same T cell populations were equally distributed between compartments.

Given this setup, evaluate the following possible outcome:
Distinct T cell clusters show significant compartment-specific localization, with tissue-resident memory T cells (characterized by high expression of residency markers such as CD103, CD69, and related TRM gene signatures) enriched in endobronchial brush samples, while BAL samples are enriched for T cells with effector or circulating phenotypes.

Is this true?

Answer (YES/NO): YES